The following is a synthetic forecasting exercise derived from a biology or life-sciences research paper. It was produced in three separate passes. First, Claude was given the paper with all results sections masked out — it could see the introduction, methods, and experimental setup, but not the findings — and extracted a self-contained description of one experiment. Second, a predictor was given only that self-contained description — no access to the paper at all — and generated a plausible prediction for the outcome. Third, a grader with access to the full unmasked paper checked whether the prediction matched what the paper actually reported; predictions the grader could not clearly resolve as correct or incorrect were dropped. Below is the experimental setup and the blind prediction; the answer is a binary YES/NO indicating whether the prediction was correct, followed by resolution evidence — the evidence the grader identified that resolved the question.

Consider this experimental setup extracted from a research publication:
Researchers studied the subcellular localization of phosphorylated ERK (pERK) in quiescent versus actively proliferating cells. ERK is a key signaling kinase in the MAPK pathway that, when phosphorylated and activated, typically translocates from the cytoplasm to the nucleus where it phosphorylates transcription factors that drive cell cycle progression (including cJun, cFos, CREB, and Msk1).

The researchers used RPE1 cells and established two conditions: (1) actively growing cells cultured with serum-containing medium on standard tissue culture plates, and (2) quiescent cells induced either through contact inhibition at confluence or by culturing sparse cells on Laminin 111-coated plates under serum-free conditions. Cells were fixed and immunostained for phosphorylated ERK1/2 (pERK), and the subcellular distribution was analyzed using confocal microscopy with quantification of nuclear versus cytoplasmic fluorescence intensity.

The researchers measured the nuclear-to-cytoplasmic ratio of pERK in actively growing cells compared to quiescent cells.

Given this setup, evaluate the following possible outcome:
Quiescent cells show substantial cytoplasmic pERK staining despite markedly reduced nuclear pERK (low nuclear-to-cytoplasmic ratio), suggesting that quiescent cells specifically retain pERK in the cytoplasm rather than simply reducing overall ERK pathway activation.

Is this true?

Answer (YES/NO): YES